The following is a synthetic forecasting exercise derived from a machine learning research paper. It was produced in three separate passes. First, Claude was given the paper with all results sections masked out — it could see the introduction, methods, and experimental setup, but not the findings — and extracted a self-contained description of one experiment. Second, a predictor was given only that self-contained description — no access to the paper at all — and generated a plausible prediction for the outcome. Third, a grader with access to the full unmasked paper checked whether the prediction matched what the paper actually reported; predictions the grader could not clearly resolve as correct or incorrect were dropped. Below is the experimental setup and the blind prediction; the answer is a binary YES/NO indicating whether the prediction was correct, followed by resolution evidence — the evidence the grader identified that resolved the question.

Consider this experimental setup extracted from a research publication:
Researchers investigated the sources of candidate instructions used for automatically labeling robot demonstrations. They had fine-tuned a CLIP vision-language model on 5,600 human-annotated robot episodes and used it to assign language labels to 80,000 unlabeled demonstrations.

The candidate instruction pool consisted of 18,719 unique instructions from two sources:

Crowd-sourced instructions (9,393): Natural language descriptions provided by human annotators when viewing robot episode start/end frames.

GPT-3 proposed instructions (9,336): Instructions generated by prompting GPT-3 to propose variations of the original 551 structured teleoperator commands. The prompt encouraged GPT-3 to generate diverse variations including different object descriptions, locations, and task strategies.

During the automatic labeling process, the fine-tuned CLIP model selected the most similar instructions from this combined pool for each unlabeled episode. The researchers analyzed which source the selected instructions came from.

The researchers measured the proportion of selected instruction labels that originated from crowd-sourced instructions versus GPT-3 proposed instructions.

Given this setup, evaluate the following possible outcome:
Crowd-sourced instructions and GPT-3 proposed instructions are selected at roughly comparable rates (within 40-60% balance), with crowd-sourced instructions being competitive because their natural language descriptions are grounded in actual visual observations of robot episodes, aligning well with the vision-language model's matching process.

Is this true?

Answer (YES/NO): NO